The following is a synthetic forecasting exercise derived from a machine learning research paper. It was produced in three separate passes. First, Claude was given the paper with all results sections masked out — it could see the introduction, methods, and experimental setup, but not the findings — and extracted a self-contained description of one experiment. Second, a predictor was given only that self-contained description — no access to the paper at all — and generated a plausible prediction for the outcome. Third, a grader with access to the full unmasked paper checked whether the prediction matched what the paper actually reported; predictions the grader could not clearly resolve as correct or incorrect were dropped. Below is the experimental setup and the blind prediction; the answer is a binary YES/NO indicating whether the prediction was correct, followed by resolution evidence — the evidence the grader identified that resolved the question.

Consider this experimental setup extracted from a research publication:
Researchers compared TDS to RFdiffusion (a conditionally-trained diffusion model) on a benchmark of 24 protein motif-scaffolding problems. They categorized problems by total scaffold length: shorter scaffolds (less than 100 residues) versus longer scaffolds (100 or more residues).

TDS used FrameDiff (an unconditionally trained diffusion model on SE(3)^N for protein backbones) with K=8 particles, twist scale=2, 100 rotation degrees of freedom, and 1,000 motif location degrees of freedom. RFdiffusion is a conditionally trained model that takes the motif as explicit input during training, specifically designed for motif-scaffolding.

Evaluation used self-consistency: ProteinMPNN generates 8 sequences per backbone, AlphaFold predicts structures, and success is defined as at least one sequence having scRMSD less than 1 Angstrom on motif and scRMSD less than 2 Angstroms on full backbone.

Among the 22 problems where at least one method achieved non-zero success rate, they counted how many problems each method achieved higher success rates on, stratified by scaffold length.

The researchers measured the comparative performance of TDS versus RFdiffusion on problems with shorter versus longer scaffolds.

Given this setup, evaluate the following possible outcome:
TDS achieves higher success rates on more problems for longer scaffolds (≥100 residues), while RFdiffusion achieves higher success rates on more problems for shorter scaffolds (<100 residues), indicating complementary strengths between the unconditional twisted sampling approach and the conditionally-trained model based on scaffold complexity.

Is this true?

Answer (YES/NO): NO